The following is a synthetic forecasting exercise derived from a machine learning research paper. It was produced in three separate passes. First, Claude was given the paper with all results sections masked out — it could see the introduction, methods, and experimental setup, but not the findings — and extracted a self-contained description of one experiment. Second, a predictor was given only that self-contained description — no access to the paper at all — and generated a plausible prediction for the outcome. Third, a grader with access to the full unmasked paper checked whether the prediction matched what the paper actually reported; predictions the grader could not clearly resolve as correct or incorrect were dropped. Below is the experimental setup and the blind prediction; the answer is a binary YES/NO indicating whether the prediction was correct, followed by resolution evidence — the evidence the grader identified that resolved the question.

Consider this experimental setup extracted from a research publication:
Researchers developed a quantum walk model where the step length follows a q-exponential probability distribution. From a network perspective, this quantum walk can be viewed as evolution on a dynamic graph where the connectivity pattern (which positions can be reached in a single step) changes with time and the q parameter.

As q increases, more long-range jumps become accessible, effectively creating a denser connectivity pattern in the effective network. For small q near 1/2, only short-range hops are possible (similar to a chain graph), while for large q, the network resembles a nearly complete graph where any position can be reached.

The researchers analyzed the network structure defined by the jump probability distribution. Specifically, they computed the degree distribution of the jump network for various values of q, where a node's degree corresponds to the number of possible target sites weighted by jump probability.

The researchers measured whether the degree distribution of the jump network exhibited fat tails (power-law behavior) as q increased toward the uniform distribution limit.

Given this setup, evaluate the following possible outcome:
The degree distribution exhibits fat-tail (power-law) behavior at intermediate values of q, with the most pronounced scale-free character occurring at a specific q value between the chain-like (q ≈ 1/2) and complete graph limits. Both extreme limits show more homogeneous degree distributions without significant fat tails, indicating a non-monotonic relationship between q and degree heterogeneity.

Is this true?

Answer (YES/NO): NO